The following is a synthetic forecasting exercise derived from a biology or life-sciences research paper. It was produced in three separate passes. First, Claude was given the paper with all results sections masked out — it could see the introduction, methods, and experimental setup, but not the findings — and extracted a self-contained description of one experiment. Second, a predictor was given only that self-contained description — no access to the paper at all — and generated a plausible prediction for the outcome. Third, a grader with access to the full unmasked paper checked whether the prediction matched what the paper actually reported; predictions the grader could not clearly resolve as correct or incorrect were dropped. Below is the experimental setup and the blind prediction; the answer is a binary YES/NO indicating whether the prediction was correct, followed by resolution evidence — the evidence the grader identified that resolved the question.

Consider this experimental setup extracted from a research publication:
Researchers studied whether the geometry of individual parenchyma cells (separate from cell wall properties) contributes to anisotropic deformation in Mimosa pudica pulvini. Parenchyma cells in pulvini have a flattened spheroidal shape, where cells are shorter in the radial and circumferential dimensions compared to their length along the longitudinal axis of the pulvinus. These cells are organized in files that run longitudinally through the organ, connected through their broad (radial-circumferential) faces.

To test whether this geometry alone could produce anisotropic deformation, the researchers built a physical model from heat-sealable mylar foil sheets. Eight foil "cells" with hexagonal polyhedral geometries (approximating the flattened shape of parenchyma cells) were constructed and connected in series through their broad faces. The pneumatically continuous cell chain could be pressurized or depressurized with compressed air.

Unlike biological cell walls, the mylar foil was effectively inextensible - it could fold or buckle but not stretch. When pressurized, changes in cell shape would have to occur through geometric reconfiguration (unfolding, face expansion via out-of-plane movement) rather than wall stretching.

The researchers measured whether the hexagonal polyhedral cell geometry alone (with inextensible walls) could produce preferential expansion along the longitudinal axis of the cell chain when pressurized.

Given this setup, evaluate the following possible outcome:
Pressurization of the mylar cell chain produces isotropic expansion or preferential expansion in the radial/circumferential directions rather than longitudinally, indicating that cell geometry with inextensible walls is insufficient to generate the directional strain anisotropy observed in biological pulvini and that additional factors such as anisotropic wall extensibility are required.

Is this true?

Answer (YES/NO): NO